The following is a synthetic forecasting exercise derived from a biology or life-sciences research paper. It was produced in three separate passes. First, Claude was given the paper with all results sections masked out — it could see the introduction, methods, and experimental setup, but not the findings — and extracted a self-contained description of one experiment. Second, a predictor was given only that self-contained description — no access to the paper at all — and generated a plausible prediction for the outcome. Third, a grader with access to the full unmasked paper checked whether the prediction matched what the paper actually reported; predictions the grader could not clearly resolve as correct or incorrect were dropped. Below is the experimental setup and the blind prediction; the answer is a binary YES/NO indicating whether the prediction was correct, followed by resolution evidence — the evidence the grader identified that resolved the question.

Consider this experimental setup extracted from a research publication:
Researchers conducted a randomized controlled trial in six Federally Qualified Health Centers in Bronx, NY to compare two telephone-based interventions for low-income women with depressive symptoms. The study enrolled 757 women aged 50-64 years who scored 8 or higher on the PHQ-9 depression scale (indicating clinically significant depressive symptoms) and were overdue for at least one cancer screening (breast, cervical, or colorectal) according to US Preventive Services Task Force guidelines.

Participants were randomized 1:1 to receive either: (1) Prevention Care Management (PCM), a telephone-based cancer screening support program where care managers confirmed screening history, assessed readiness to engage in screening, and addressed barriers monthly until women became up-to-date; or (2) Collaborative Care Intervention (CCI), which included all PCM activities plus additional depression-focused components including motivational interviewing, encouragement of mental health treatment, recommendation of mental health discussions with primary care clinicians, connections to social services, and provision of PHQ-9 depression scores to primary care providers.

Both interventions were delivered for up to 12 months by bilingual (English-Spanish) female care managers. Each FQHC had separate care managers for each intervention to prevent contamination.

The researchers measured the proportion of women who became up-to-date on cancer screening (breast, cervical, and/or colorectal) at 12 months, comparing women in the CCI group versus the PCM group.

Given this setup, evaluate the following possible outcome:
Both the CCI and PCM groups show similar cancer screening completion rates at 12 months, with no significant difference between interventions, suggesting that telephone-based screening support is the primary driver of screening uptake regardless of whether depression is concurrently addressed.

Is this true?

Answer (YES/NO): YES